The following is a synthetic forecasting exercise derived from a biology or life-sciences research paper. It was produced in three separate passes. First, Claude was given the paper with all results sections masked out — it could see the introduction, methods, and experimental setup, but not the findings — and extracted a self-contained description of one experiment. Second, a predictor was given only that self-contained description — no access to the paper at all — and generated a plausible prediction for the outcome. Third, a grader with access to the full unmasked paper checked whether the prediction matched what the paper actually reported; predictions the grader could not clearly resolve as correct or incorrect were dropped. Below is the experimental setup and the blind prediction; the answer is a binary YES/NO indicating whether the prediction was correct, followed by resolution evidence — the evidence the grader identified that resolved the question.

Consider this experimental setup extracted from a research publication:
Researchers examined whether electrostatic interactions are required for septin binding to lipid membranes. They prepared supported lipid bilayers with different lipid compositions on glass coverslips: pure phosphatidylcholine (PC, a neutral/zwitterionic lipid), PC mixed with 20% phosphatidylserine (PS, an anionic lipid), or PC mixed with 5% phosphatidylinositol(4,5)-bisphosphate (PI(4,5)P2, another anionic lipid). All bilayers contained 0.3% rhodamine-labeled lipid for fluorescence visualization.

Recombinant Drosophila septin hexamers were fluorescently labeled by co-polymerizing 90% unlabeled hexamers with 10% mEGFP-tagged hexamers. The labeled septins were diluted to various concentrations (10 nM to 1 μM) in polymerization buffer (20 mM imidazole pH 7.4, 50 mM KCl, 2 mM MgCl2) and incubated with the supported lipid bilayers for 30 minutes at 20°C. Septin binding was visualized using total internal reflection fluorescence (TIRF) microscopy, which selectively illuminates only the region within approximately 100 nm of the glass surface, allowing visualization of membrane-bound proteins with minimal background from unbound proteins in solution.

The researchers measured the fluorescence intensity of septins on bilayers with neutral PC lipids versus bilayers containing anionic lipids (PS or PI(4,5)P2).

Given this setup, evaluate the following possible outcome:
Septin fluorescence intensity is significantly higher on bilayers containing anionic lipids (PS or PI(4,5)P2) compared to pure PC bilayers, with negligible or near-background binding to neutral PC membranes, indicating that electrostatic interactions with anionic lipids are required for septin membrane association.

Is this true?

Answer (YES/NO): YES